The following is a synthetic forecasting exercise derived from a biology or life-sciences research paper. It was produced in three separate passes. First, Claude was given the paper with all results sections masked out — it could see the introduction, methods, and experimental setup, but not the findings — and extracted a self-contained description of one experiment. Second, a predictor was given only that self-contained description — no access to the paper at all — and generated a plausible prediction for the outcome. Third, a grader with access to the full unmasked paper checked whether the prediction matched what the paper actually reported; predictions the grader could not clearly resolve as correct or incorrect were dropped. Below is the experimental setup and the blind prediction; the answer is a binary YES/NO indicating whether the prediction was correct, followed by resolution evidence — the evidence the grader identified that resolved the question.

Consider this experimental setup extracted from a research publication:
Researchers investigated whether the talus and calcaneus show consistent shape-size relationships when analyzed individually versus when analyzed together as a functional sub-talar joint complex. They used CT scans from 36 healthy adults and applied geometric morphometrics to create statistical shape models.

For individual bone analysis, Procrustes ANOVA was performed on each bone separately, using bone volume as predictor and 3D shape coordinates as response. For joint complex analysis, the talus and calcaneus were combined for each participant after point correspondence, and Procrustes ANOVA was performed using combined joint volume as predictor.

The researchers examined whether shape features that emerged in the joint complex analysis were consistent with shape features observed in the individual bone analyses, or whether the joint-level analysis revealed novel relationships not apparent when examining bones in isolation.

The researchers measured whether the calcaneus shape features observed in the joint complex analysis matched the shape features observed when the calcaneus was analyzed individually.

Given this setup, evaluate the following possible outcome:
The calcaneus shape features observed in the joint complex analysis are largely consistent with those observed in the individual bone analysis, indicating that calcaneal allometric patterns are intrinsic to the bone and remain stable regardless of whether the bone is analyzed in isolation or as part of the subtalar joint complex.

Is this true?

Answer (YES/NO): YES